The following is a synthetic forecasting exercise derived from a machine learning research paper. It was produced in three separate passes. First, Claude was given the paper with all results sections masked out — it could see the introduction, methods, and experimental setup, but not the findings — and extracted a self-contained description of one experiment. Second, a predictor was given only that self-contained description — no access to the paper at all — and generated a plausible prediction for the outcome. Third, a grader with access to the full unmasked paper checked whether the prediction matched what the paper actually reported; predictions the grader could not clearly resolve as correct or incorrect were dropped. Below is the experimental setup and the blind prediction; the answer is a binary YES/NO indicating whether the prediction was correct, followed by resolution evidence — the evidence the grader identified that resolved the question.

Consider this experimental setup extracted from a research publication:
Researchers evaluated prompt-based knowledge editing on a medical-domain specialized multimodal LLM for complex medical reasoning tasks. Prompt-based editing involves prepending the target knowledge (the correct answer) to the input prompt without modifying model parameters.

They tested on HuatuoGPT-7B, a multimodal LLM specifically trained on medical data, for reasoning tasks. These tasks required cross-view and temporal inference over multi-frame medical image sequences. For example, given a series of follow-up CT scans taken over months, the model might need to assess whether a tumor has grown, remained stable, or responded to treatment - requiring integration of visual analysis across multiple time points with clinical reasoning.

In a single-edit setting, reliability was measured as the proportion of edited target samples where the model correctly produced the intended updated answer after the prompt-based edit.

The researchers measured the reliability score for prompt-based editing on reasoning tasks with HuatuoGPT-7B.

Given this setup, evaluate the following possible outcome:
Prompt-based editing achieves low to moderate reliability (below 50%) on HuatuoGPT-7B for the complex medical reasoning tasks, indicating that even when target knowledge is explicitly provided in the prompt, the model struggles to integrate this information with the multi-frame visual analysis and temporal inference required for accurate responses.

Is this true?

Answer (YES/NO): NO